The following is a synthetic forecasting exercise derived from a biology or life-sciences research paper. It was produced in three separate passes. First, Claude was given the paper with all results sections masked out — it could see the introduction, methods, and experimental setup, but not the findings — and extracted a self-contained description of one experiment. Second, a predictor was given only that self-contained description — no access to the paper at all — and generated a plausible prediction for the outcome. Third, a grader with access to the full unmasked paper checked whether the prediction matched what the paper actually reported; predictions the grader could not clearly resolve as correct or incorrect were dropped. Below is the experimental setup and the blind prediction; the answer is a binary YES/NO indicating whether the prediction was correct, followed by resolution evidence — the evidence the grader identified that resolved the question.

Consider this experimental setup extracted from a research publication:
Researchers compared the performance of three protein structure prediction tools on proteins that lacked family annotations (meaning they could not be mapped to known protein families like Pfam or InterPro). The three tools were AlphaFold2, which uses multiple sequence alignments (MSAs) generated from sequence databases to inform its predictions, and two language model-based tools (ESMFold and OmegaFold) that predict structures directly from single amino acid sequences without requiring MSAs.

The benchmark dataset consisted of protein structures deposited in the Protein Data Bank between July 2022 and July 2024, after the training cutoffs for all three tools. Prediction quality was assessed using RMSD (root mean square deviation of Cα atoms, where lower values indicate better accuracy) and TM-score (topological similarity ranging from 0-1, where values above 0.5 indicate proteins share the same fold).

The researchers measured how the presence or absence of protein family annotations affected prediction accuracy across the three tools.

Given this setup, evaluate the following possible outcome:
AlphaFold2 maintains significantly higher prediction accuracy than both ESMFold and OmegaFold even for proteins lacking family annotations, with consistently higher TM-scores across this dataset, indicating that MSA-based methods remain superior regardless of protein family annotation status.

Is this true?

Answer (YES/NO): NO